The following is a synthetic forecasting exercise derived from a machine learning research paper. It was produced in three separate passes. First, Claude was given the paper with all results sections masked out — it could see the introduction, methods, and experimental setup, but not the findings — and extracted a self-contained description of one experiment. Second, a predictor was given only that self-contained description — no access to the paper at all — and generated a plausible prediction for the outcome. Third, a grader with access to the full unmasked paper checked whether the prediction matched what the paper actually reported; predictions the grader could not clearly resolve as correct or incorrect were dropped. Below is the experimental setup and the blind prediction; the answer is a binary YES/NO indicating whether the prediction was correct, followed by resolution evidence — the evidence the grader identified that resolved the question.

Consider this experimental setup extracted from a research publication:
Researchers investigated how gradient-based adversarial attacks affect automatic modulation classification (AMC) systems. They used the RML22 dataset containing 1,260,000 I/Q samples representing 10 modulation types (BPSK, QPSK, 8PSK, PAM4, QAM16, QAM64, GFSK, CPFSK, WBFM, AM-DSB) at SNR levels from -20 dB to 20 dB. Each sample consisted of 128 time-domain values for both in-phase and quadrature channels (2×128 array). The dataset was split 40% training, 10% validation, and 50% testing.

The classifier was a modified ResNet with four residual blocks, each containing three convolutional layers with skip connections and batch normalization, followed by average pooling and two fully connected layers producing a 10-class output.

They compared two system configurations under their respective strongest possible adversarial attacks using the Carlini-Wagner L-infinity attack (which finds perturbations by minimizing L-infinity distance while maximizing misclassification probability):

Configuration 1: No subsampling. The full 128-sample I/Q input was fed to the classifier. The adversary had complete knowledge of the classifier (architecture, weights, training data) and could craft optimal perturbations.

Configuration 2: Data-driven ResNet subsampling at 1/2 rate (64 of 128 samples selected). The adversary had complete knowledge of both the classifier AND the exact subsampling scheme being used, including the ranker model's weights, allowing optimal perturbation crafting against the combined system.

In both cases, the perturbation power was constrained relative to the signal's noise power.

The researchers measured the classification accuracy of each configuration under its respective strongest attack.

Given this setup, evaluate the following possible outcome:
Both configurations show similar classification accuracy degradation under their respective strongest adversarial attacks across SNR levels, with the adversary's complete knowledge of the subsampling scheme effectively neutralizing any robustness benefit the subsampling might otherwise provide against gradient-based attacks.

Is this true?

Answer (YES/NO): NO